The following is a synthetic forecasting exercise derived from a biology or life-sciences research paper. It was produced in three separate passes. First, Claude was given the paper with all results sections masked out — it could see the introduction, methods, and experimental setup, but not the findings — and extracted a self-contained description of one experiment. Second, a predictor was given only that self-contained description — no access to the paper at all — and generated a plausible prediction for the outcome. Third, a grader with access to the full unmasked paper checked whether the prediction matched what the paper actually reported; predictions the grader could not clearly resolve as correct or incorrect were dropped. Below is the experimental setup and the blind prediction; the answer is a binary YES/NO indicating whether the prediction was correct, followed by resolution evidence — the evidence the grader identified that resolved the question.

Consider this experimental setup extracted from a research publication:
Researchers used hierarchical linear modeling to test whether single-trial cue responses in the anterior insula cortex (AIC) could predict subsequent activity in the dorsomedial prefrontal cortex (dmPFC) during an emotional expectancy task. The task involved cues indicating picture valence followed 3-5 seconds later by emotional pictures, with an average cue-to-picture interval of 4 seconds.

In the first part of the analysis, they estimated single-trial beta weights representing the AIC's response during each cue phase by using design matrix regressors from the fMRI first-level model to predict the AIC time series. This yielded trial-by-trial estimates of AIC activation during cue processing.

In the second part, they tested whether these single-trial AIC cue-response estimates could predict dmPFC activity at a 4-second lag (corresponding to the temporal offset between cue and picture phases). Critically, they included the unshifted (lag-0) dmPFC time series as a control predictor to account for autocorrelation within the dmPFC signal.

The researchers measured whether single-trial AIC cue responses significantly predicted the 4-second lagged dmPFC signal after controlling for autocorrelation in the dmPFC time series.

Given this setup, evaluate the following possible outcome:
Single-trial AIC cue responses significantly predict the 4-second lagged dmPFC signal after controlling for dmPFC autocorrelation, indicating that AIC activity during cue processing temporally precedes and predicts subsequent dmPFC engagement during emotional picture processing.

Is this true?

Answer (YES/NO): YES